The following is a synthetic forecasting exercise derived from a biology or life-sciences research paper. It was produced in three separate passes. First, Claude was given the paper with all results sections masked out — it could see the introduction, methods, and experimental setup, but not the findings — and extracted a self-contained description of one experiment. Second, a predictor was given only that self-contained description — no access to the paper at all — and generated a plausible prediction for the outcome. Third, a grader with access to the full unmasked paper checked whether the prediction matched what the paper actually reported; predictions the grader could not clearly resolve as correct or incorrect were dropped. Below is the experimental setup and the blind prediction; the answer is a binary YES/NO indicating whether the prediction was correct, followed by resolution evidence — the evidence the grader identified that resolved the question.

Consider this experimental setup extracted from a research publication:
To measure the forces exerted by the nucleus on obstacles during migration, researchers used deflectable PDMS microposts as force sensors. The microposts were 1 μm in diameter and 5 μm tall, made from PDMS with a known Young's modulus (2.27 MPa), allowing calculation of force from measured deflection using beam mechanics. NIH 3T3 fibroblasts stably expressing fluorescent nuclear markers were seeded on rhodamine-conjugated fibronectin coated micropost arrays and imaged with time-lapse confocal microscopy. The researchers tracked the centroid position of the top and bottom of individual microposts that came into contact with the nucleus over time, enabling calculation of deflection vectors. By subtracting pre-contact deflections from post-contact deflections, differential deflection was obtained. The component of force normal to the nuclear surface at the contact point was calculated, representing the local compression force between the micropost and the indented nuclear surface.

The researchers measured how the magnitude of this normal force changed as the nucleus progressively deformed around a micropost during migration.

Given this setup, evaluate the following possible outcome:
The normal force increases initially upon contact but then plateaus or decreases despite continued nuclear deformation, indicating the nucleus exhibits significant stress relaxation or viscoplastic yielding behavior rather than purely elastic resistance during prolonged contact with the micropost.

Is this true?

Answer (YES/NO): NO